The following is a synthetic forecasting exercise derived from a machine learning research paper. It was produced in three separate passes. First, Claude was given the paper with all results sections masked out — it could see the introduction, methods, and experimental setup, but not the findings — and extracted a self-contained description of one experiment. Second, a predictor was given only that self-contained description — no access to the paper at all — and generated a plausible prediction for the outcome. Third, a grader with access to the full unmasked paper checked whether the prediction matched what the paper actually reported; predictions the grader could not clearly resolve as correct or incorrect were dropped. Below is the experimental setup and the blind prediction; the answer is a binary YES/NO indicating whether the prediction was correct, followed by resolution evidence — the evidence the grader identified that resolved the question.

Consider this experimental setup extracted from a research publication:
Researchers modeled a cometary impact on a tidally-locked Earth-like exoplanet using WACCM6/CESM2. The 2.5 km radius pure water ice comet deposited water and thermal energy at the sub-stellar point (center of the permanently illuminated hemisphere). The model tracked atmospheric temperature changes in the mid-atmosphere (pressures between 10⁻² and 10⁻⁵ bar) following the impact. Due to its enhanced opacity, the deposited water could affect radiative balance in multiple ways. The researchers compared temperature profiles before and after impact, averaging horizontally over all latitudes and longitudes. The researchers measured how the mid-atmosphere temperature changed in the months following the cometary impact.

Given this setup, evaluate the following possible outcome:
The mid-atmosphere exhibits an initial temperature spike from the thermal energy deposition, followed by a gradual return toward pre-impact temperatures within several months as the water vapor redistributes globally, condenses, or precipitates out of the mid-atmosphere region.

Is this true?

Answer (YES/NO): NO